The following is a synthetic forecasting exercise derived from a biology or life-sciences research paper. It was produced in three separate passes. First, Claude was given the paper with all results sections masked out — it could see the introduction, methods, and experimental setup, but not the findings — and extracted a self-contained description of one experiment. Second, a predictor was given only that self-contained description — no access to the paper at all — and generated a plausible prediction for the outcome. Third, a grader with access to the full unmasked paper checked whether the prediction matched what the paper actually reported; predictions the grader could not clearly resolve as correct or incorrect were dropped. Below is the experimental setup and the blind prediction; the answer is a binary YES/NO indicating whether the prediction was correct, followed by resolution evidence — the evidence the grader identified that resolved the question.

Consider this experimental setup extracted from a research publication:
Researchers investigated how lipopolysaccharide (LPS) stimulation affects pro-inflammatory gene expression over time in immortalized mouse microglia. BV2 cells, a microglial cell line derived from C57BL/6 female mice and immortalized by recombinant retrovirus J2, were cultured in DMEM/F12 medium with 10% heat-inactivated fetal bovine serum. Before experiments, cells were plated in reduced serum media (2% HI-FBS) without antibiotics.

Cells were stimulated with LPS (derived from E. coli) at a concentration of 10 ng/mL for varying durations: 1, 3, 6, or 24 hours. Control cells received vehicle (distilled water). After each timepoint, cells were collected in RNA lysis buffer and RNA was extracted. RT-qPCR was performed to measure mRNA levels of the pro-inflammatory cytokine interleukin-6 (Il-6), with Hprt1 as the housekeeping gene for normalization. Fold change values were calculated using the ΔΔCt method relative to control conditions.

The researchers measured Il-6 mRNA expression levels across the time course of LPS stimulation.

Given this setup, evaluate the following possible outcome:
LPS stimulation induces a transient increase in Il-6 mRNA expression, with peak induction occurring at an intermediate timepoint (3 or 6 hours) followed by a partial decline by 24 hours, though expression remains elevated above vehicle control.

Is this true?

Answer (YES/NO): NO